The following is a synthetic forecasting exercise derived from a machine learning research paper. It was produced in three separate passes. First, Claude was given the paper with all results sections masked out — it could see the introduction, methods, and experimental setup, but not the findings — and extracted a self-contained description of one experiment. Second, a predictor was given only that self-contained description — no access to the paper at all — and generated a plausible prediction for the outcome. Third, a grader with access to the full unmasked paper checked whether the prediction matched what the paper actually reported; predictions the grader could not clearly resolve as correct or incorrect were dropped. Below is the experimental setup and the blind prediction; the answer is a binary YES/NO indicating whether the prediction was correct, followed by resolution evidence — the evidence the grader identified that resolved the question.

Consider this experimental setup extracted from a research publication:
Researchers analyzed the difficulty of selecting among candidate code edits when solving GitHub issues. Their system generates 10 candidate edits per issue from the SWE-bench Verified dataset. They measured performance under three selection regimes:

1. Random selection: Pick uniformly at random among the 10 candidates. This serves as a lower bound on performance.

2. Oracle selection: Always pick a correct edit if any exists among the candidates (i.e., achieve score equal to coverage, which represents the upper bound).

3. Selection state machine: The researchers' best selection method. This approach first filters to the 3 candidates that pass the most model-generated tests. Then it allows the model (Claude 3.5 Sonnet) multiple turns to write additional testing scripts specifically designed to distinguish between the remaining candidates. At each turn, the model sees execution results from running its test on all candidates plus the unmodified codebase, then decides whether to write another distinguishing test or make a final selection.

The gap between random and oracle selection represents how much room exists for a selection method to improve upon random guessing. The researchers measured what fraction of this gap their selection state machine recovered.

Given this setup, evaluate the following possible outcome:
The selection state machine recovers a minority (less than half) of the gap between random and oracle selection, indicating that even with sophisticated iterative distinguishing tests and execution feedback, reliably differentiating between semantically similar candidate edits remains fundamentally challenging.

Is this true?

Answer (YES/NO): YES